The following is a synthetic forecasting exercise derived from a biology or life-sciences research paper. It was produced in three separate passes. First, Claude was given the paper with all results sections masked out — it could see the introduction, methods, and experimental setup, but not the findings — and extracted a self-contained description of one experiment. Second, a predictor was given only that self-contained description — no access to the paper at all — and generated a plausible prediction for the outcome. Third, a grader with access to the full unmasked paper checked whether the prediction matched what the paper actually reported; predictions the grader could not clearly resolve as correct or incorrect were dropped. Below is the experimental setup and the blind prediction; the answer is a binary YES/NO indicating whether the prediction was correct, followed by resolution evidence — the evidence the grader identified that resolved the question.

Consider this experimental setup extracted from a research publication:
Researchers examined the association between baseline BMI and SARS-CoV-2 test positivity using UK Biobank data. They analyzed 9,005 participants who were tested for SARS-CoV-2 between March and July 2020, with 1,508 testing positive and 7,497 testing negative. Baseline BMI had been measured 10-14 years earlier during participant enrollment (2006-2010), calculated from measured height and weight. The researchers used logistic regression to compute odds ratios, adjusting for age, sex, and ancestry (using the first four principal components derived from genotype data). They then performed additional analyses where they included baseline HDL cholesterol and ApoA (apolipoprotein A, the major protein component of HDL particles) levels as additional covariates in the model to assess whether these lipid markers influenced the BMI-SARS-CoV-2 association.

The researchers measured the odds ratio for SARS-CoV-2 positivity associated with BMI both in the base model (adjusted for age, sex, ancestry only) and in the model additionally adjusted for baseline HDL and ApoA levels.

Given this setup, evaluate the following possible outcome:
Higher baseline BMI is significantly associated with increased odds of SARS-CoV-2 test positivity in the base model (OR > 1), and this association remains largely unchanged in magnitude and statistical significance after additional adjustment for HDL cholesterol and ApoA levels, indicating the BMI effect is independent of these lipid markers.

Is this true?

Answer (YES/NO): NO